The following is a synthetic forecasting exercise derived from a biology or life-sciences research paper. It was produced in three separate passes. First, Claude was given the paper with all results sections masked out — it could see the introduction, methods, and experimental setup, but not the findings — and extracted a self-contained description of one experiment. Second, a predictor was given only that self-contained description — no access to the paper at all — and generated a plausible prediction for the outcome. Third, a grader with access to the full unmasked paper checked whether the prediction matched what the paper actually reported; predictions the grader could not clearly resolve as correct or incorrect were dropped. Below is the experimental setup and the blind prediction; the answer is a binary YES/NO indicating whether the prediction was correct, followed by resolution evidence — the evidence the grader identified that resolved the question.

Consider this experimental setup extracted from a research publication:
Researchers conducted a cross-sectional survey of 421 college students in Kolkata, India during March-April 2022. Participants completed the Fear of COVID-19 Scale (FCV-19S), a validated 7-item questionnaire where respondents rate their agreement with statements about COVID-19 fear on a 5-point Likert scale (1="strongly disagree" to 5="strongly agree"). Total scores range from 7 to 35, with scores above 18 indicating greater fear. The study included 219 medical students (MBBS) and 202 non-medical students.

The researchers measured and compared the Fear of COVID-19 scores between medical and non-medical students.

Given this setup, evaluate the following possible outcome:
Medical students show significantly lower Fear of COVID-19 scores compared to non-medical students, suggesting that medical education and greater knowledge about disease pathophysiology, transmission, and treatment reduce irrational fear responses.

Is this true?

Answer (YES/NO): NO